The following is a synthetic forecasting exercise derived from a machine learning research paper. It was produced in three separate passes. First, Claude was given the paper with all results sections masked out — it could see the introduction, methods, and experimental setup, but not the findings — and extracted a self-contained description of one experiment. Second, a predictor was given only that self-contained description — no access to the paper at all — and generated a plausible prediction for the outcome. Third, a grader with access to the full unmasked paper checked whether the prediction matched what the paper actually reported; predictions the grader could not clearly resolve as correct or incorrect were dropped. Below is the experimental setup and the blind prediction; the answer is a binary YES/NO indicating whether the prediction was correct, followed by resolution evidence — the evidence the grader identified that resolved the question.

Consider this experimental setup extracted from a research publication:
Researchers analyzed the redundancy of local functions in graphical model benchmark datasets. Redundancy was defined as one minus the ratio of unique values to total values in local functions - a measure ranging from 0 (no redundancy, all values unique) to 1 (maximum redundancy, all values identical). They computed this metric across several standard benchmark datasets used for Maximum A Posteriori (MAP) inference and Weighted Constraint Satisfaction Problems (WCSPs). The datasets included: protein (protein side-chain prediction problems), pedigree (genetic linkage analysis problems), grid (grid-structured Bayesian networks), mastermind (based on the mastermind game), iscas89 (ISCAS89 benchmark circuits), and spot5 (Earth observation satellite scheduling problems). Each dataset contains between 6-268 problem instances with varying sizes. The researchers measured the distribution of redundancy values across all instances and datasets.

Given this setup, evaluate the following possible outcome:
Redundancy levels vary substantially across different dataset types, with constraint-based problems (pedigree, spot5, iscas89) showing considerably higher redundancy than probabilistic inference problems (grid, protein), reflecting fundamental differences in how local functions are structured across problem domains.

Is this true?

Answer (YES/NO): NO